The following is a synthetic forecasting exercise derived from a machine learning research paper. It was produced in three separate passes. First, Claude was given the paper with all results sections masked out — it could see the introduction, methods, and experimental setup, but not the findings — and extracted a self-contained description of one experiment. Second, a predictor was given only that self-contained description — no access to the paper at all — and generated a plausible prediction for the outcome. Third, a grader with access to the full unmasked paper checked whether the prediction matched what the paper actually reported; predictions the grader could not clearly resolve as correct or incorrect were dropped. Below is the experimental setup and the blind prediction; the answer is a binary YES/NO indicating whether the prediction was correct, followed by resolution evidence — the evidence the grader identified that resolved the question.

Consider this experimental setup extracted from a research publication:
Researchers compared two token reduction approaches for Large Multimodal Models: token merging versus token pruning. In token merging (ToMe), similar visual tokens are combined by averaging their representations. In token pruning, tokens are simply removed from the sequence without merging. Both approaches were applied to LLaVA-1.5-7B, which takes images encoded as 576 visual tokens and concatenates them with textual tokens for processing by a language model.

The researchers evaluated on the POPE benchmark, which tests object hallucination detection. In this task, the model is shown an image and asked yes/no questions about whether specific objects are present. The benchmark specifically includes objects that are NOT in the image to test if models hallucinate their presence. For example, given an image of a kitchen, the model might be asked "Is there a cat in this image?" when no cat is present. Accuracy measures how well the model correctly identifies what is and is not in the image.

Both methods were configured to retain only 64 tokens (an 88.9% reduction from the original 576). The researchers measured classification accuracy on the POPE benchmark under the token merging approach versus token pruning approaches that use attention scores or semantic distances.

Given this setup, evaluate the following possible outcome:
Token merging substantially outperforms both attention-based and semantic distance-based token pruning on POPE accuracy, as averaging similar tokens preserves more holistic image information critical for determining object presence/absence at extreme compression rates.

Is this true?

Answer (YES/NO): NO